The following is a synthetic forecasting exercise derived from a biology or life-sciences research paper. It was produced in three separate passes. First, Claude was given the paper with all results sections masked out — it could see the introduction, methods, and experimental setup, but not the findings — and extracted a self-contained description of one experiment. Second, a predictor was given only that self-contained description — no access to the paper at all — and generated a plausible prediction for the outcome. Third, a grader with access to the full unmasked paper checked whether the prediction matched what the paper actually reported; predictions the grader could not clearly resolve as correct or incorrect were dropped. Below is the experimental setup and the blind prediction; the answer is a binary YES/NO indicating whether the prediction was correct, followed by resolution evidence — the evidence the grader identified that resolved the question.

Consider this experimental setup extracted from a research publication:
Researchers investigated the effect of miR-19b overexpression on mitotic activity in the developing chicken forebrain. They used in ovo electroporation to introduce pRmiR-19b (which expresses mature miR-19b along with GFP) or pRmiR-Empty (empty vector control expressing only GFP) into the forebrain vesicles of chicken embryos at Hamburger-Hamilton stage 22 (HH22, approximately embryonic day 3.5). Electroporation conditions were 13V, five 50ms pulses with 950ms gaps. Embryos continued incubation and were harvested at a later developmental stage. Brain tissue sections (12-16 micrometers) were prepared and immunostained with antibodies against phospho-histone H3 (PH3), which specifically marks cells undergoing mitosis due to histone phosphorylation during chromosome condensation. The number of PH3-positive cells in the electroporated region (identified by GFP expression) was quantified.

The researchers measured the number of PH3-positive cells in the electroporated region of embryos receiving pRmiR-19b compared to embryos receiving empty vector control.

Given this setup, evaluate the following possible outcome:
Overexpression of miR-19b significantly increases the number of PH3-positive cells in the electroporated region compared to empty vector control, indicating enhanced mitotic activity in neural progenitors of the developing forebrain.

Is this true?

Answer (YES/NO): YES